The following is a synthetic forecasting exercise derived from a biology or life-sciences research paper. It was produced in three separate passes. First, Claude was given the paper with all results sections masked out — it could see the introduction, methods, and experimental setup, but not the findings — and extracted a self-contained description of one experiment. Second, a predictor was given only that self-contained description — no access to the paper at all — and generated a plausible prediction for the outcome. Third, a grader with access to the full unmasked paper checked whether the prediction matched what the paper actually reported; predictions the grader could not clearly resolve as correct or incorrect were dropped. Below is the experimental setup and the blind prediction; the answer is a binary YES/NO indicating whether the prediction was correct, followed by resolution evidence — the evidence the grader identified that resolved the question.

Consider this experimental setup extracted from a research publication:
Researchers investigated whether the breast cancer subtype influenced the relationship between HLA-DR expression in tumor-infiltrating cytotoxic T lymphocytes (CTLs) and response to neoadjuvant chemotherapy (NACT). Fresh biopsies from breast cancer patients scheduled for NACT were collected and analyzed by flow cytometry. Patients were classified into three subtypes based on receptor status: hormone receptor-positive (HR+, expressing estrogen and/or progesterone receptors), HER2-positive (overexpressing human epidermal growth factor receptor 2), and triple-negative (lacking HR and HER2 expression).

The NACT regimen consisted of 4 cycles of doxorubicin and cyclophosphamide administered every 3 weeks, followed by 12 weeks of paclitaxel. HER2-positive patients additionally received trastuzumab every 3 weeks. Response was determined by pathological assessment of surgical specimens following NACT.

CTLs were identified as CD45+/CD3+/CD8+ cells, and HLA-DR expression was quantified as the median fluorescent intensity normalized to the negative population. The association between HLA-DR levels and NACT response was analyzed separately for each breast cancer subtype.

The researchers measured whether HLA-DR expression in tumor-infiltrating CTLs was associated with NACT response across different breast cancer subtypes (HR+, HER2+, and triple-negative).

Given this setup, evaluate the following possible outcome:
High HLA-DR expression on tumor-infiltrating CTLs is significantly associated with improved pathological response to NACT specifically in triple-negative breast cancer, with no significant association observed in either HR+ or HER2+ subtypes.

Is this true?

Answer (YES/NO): NO